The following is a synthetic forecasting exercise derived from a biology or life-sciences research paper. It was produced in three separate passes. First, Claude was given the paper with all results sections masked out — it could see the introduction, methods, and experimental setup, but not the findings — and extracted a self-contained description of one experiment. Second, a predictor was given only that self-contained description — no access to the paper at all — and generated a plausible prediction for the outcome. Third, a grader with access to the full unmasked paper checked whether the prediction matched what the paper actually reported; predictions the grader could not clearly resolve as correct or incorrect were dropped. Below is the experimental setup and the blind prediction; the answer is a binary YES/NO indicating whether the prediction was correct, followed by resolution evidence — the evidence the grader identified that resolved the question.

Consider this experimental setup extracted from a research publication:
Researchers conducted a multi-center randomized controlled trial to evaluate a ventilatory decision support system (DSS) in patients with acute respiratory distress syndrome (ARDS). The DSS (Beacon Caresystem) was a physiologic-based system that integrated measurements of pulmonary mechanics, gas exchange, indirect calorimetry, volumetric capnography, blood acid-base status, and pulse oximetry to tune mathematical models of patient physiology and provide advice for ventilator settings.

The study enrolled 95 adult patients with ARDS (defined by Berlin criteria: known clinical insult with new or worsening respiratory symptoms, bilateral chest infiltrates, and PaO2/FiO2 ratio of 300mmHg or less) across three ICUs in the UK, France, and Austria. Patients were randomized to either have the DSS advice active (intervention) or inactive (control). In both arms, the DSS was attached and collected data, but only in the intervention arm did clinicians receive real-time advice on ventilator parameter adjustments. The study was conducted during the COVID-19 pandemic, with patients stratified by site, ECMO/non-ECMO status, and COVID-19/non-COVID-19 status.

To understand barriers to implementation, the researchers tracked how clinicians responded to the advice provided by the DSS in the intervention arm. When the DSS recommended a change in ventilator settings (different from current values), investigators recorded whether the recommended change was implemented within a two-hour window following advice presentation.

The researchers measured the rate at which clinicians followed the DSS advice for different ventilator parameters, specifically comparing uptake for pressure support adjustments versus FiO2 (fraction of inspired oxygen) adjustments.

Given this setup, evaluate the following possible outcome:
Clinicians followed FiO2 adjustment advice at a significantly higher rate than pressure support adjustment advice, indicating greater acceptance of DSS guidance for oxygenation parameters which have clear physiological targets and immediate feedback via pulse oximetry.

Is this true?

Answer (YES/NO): NO